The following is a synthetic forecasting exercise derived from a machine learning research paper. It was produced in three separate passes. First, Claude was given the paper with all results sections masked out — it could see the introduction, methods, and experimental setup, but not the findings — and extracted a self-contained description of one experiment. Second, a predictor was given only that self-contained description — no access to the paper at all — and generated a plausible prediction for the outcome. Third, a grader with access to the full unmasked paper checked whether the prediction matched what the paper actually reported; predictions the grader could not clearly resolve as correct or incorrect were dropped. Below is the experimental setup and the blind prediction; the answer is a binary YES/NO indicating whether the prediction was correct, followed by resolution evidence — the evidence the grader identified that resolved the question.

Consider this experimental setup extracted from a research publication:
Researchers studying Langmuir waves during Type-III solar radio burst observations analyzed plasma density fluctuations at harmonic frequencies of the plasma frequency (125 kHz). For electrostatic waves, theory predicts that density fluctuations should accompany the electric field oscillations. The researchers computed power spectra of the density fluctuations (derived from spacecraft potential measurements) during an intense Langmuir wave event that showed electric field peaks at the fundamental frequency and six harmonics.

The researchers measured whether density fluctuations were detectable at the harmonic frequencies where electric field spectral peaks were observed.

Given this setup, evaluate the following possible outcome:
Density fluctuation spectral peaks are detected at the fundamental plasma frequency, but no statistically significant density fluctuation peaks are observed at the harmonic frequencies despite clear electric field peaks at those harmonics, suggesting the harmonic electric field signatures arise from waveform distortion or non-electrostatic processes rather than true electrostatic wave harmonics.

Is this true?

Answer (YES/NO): NO